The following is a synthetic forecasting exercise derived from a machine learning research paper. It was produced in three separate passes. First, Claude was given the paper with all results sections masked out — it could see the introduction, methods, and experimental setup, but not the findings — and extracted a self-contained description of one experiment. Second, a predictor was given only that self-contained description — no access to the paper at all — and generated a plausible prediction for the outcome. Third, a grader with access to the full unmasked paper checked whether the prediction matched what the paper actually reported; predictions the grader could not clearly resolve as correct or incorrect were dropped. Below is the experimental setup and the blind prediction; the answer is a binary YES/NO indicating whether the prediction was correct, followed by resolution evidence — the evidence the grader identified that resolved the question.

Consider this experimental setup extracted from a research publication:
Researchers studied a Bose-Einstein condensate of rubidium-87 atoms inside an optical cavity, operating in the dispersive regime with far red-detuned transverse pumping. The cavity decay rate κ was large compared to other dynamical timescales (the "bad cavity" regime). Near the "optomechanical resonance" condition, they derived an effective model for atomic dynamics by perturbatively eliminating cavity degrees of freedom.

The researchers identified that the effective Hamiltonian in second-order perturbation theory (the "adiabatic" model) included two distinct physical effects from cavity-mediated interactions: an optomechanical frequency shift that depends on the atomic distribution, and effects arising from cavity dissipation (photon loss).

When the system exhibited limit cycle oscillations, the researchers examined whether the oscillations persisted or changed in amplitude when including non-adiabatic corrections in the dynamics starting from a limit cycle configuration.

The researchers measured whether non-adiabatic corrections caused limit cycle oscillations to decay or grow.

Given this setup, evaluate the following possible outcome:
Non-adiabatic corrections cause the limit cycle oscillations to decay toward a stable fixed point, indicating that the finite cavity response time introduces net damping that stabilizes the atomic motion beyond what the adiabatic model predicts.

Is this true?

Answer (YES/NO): NO